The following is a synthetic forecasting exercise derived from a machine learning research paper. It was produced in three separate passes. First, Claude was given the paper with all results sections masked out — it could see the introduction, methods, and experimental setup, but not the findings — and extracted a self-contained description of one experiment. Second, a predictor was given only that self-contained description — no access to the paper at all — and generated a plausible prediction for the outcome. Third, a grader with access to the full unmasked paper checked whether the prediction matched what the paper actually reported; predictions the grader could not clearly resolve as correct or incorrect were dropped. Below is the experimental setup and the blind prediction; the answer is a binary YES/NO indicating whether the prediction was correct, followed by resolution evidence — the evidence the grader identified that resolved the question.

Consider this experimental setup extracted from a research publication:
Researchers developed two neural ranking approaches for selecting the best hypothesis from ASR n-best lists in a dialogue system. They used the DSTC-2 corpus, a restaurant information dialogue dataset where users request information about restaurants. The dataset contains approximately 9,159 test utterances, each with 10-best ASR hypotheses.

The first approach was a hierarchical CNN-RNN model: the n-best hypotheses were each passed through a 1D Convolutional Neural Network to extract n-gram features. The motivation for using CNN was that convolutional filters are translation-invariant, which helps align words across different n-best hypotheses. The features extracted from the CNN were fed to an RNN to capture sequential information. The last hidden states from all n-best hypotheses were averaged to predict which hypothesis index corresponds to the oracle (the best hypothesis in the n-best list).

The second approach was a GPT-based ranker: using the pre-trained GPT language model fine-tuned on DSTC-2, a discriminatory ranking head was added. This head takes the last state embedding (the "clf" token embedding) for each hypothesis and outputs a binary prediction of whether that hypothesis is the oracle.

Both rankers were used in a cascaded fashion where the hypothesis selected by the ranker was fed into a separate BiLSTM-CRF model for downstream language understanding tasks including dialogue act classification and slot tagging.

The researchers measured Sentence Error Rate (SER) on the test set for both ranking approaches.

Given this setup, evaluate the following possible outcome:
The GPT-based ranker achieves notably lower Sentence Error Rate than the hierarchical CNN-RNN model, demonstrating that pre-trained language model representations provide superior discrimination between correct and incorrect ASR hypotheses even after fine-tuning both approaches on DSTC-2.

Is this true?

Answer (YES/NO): NO